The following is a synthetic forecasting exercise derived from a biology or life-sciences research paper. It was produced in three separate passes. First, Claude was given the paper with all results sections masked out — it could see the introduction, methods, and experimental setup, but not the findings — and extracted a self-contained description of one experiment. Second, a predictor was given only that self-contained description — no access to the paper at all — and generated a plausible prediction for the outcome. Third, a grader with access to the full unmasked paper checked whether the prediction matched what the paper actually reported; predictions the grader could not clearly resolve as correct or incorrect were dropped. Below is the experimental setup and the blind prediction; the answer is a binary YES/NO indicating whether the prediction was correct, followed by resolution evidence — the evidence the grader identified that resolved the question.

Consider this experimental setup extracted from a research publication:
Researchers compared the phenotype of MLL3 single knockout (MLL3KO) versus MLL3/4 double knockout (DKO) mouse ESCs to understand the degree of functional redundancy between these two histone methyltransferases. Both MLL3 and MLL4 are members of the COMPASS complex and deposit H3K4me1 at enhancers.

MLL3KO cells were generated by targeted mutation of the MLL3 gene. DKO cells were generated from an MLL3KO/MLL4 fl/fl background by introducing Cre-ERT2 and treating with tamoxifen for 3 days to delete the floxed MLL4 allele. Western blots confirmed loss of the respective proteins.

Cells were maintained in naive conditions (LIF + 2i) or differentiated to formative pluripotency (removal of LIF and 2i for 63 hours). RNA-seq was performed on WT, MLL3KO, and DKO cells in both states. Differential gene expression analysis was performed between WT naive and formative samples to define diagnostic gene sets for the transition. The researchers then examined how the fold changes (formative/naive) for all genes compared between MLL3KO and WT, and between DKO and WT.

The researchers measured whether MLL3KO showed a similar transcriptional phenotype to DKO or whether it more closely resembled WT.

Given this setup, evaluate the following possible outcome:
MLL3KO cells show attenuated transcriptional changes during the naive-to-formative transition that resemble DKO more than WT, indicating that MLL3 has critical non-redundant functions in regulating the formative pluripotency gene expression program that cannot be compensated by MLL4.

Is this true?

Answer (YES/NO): NO